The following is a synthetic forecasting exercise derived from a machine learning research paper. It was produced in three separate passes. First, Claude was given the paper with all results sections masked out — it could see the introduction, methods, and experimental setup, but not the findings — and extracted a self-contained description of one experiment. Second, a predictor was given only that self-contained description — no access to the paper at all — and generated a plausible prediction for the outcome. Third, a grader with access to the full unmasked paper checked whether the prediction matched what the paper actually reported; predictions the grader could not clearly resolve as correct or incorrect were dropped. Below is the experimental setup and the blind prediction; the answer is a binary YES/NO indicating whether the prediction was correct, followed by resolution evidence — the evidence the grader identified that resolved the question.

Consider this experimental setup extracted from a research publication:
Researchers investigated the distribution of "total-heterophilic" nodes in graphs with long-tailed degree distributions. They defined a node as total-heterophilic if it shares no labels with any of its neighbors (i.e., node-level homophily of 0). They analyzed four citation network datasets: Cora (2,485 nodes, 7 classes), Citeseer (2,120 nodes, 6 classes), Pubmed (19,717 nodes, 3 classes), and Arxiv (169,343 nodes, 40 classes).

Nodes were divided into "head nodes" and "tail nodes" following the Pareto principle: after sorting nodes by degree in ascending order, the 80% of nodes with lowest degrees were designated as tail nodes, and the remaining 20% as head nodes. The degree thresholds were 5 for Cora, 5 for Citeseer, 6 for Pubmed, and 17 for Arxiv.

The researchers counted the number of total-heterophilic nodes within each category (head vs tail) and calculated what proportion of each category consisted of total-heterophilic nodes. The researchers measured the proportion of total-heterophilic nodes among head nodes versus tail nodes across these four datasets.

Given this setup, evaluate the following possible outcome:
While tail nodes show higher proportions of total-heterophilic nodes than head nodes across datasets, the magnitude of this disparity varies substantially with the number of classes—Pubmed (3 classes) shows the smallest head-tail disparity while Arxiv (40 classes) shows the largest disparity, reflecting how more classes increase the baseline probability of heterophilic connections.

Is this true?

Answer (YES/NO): NO